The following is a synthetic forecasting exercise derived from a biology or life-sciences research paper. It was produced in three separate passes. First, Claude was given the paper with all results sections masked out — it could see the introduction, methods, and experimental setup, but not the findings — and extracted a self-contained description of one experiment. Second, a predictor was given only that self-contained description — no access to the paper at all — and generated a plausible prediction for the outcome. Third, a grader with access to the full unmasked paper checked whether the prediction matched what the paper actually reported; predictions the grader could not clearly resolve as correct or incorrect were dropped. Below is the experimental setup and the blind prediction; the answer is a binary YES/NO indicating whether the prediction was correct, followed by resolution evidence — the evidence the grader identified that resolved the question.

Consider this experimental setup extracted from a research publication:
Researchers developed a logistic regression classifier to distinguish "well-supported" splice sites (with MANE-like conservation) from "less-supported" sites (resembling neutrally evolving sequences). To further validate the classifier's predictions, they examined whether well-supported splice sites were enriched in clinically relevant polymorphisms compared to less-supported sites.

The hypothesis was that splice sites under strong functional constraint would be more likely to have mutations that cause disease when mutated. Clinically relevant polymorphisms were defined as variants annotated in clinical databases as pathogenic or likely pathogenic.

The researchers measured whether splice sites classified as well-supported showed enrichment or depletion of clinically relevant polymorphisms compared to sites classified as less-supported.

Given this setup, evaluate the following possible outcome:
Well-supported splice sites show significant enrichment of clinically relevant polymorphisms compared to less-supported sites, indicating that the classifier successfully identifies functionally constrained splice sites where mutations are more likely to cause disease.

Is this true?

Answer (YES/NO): YES